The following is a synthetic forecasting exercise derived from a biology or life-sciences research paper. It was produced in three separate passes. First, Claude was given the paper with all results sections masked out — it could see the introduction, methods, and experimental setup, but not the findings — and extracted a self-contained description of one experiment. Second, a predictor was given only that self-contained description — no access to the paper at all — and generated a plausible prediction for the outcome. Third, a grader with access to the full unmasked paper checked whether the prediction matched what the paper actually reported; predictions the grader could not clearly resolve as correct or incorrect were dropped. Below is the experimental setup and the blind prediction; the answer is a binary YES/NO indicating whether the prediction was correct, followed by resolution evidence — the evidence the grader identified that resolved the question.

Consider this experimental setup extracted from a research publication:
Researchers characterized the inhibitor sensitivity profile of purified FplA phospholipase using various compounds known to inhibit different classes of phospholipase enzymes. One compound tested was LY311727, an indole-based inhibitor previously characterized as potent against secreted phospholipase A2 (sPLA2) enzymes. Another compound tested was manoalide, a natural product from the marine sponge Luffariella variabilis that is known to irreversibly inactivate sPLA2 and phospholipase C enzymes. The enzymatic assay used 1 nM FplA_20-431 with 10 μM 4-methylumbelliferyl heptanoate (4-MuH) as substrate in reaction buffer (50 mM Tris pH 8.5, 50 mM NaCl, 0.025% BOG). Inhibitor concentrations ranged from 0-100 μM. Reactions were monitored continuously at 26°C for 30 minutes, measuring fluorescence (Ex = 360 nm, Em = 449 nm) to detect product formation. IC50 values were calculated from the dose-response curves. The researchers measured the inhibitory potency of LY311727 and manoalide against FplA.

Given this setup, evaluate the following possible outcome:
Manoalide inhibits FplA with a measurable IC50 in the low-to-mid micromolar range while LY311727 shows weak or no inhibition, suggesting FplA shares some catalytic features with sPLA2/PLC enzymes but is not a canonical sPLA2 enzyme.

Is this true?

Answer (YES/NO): NO